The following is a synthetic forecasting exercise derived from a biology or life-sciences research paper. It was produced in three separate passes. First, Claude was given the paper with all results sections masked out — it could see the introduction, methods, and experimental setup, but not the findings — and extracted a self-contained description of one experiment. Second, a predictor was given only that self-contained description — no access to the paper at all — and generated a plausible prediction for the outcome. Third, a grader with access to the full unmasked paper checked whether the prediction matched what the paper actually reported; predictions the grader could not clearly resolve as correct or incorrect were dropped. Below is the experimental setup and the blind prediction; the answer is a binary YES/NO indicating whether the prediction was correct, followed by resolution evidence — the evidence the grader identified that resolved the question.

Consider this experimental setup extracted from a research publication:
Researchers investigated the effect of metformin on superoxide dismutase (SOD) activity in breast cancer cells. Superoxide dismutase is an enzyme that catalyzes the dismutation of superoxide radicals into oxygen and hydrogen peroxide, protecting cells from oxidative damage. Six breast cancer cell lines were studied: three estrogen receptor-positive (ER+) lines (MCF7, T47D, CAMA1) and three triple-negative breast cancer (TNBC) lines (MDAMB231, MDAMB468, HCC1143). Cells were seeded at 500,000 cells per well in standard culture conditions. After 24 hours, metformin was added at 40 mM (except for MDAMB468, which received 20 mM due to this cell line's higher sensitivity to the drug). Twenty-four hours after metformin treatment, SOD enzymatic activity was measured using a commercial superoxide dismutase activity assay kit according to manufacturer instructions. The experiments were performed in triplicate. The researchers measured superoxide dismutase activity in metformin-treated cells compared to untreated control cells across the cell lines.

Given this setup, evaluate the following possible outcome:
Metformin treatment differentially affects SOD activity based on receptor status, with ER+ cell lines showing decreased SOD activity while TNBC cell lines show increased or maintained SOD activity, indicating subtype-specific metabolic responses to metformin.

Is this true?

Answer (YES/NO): NO